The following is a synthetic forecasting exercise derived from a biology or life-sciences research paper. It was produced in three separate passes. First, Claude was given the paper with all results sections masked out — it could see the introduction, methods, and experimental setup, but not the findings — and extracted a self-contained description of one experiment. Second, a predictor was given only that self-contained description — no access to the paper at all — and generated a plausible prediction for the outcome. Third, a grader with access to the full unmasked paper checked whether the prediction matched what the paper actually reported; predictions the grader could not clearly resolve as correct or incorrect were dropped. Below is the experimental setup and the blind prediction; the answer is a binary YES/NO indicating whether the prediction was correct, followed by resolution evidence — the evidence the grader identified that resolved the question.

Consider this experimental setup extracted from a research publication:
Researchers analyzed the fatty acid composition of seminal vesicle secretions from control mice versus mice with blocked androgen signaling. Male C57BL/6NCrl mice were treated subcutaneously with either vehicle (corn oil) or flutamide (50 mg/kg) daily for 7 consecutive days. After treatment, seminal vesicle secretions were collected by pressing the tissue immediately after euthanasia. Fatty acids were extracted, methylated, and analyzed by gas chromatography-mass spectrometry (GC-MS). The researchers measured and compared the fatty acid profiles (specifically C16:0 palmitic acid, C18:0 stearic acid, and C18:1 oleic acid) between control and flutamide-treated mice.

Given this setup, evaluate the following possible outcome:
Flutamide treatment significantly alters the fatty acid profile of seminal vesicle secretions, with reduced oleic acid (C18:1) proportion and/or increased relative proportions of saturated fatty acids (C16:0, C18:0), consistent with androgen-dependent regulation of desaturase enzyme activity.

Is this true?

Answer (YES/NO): YES